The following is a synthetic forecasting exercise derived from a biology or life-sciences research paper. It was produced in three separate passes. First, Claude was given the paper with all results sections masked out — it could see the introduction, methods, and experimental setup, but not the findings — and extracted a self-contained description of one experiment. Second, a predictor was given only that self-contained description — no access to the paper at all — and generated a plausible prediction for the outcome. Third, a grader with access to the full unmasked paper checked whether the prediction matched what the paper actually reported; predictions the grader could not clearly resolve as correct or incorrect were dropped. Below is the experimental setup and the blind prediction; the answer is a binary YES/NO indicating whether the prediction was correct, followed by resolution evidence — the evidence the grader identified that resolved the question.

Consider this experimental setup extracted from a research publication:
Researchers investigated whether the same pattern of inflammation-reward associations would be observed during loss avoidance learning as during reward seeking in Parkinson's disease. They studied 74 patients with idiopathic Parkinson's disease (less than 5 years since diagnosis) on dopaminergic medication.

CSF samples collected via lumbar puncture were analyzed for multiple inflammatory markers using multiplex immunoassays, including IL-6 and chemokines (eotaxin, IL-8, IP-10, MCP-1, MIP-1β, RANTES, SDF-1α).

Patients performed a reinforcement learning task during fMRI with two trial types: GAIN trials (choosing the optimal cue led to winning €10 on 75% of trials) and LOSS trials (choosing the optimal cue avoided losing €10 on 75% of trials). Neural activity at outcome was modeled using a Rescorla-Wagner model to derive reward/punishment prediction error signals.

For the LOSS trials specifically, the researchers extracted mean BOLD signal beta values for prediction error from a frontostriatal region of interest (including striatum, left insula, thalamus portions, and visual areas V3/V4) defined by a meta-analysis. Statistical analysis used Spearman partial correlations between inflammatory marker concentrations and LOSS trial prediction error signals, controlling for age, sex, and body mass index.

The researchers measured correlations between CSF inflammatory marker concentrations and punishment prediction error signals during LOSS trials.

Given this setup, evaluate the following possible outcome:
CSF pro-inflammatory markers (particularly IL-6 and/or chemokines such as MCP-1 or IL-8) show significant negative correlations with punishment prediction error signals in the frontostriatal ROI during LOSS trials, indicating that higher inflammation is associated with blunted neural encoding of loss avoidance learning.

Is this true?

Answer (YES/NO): NO